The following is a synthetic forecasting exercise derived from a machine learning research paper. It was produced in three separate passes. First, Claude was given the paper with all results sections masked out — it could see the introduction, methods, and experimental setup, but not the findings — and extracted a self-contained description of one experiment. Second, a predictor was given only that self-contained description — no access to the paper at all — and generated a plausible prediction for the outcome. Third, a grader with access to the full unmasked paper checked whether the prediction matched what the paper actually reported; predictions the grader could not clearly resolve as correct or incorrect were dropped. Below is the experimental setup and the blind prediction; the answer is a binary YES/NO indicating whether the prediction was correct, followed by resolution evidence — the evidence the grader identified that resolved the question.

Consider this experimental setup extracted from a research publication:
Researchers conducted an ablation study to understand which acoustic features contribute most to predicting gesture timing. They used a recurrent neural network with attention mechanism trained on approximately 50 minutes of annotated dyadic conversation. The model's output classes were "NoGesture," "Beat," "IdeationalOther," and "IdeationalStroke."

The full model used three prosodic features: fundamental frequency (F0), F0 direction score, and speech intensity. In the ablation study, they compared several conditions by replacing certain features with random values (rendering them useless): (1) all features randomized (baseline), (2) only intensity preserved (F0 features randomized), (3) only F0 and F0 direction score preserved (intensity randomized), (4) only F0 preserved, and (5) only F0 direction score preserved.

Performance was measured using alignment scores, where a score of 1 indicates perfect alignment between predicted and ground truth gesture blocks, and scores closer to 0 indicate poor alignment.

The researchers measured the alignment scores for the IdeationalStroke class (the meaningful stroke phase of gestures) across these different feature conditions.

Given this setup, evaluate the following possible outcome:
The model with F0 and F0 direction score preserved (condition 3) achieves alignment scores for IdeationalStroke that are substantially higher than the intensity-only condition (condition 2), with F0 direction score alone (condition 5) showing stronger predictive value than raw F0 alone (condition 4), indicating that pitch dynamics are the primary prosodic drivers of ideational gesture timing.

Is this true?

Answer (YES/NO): NO